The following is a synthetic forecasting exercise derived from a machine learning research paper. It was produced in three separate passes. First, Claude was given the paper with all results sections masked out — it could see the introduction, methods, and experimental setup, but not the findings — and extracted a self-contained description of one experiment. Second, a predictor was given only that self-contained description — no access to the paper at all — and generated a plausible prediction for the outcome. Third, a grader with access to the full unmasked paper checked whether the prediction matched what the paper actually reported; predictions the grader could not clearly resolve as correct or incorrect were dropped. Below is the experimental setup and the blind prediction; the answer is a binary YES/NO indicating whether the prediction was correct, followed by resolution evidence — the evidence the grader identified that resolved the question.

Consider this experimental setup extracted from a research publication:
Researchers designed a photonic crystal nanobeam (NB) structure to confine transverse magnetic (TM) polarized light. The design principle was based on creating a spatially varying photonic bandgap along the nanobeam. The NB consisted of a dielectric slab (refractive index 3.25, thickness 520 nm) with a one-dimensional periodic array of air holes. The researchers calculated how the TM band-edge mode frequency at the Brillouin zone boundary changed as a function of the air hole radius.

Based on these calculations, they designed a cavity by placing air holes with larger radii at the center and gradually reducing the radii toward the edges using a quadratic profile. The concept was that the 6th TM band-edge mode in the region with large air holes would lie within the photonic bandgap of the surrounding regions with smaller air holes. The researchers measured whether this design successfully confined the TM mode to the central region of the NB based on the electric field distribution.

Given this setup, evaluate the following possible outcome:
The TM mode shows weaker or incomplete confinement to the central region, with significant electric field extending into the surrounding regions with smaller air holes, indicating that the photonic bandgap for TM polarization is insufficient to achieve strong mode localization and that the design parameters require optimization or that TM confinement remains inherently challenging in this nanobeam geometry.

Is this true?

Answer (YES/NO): NO